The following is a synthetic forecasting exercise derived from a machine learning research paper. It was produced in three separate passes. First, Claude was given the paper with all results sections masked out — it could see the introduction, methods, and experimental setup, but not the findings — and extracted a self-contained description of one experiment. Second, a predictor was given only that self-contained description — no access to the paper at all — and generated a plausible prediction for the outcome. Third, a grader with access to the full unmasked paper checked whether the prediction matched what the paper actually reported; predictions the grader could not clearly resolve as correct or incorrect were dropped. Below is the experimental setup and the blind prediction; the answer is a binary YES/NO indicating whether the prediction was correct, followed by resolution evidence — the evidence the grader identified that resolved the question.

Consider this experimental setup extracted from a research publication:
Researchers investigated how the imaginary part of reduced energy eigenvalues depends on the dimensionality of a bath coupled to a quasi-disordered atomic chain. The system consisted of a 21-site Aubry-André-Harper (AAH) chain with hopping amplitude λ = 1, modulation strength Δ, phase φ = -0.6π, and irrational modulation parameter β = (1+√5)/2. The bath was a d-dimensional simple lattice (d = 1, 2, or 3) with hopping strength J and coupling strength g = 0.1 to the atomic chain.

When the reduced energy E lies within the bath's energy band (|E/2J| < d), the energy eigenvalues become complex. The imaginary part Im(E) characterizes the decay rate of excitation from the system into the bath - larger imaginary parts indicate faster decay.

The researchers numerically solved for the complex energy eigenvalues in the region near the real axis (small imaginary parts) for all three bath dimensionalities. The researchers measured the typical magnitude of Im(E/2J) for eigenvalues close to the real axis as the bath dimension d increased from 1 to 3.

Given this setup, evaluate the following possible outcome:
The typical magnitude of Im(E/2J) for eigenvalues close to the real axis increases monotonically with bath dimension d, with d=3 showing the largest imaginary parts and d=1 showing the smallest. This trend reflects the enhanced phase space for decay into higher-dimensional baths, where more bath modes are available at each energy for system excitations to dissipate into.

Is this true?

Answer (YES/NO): NO